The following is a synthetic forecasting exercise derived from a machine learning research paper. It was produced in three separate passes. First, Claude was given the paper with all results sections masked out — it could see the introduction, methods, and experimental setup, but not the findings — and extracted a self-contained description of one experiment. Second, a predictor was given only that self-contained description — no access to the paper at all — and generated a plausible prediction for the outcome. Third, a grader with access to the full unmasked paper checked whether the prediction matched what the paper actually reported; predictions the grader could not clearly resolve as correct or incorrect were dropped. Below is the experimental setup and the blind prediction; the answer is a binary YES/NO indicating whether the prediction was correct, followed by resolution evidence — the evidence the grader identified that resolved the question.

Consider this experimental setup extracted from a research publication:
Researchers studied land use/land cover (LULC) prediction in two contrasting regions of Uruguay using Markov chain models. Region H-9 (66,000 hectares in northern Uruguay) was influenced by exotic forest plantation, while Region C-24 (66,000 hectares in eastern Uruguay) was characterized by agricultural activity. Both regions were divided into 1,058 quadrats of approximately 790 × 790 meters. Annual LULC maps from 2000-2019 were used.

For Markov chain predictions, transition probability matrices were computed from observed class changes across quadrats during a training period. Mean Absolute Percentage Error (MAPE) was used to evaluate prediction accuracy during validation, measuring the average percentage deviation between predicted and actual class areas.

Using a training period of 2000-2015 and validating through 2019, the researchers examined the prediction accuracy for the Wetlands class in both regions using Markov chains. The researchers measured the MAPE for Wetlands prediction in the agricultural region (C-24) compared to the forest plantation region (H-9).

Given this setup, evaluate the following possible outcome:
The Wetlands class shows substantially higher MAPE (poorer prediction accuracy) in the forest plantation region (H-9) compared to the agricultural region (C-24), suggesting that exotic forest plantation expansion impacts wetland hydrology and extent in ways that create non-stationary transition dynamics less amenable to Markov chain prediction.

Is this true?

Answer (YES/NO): YES